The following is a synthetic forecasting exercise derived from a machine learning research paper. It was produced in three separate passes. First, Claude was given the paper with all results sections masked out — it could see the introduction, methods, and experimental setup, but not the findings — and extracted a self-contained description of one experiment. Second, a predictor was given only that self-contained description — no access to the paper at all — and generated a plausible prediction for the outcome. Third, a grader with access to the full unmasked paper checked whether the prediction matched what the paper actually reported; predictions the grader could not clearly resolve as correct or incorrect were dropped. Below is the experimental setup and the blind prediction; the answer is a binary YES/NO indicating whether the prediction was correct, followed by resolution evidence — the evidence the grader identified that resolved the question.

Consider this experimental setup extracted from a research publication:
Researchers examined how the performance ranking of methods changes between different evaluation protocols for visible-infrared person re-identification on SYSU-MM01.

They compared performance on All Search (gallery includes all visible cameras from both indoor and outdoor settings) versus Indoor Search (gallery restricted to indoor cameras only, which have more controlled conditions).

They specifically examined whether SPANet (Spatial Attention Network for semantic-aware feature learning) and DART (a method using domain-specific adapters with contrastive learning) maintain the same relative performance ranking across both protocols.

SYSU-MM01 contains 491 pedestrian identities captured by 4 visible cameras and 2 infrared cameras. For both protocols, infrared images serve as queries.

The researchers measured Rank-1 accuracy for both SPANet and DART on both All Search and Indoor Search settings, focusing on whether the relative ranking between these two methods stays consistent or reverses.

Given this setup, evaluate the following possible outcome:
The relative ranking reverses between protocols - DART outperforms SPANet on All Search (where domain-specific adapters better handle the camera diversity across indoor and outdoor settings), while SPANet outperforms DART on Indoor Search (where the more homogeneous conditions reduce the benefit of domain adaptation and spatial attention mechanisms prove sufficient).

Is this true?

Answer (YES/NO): NO